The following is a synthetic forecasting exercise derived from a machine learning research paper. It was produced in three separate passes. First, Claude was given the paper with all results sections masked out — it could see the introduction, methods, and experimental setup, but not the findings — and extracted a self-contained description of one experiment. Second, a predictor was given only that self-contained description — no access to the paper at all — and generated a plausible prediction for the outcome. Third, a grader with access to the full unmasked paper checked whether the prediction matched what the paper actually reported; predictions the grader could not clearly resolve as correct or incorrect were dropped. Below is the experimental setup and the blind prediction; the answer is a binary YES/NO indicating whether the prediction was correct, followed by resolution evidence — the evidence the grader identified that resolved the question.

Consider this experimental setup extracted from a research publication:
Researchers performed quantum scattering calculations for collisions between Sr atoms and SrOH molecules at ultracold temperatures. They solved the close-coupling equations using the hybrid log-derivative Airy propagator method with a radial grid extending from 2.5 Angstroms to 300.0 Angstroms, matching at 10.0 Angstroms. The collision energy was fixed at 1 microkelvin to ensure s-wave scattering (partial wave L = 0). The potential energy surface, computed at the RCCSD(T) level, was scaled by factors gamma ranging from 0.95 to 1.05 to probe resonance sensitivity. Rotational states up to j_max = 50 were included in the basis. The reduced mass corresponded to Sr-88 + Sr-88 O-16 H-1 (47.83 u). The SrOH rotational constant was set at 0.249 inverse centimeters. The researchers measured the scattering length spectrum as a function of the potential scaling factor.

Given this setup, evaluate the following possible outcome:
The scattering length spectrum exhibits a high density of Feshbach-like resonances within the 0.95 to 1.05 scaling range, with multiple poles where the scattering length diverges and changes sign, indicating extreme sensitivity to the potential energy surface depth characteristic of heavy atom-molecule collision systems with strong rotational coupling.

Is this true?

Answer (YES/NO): YES